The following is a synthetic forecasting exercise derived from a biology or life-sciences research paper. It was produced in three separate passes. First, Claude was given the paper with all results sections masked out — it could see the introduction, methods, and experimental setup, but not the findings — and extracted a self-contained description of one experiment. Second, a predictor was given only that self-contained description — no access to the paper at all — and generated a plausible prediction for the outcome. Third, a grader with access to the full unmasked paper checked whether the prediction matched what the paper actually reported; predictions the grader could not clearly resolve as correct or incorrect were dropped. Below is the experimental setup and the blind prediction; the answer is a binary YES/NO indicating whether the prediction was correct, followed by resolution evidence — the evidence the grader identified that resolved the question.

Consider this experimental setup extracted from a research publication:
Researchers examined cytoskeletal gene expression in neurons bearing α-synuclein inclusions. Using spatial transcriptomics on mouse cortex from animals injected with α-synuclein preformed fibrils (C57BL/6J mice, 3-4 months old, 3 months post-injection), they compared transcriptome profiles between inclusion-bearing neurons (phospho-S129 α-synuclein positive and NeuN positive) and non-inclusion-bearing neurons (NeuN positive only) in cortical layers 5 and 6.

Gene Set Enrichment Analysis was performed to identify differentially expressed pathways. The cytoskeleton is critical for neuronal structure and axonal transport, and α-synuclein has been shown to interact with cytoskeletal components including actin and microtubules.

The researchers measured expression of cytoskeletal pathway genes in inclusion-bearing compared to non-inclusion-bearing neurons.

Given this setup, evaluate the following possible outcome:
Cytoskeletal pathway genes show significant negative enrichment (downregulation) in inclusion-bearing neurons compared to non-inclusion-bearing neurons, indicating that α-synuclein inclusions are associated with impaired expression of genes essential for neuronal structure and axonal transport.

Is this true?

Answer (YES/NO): YES